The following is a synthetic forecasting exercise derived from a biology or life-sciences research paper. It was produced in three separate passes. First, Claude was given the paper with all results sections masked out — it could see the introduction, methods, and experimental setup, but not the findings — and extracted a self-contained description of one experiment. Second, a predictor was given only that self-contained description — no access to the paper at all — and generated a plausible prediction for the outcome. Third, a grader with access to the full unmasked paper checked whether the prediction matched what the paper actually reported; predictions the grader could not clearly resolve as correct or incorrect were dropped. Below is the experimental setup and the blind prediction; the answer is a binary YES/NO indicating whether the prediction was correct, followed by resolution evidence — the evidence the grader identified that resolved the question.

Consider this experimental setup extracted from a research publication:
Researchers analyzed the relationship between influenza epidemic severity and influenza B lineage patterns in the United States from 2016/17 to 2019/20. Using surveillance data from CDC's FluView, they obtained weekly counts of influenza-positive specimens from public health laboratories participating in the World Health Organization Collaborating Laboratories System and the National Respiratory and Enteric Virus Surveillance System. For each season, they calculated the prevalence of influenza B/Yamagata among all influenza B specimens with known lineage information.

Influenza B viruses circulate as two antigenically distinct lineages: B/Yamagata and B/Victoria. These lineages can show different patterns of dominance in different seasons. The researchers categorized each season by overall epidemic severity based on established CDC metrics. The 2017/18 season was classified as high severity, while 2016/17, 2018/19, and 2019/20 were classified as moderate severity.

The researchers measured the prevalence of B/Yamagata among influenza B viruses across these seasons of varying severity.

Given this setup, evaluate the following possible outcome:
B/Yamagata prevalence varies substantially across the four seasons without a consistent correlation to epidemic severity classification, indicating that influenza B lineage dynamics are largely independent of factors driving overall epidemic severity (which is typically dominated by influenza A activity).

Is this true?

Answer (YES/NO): YES